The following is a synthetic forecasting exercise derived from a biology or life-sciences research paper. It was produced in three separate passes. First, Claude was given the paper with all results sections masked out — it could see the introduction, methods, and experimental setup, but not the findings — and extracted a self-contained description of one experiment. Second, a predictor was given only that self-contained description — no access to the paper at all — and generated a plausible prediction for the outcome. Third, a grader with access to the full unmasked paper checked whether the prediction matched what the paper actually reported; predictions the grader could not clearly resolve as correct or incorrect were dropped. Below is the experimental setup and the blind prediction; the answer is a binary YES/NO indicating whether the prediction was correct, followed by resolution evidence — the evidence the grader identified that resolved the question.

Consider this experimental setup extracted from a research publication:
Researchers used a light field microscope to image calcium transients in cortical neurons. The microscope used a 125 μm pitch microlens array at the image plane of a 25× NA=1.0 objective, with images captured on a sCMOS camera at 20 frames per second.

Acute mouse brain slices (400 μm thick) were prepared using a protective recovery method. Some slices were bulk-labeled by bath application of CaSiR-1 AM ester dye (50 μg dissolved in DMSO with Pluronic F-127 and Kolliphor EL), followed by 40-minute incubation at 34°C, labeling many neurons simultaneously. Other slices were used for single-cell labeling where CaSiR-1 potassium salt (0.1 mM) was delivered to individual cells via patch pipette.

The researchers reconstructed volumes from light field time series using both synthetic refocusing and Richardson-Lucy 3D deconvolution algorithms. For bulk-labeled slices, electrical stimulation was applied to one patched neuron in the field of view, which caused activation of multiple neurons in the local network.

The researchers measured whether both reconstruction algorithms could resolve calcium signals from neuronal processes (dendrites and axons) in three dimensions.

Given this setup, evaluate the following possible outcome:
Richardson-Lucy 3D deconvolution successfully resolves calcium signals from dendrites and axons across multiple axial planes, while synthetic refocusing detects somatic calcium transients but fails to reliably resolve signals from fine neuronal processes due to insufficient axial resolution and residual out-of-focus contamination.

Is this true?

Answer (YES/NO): NO